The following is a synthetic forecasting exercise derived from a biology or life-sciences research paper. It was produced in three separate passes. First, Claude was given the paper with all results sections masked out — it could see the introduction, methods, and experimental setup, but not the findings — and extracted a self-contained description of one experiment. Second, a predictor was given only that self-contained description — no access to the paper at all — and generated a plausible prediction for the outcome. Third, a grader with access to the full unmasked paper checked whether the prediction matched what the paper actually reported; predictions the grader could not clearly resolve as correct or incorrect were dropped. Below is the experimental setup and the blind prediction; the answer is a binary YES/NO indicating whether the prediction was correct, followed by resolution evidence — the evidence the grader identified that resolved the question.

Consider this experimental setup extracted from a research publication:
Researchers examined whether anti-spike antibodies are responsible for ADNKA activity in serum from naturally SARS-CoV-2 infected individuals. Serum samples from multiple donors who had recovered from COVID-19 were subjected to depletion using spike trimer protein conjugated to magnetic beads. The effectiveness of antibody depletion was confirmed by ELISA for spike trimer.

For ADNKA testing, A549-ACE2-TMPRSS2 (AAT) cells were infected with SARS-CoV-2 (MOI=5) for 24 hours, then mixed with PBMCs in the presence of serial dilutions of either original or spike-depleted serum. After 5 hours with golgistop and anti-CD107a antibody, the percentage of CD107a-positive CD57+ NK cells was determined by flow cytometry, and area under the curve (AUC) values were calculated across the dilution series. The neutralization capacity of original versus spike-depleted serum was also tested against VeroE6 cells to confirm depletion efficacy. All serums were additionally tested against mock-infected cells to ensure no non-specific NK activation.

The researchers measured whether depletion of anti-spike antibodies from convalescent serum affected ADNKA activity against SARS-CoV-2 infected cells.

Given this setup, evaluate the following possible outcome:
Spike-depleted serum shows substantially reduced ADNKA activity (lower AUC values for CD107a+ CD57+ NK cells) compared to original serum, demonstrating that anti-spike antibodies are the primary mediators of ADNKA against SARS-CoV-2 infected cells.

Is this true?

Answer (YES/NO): NO